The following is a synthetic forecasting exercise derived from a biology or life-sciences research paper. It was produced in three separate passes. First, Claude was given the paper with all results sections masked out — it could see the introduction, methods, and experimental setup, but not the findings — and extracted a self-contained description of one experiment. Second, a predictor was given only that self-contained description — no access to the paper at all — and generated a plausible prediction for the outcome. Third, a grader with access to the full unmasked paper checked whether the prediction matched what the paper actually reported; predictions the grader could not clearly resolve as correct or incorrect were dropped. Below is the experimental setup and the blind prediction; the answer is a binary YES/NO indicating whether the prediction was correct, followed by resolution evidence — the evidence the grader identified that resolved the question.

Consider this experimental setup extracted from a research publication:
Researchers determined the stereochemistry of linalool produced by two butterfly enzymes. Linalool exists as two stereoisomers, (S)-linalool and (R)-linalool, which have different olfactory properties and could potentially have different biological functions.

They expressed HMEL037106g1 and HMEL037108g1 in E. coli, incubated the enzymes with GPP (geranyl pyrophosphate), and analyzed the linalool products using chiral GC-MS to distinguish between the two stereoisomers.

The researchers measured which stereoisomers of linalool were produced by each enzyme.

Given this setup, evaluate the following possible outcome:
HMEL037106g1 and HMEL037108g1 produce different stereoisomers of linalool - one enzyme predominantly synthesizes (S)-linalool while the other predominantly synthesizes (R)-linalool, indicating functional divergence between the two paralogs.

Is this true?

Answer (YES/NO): NO